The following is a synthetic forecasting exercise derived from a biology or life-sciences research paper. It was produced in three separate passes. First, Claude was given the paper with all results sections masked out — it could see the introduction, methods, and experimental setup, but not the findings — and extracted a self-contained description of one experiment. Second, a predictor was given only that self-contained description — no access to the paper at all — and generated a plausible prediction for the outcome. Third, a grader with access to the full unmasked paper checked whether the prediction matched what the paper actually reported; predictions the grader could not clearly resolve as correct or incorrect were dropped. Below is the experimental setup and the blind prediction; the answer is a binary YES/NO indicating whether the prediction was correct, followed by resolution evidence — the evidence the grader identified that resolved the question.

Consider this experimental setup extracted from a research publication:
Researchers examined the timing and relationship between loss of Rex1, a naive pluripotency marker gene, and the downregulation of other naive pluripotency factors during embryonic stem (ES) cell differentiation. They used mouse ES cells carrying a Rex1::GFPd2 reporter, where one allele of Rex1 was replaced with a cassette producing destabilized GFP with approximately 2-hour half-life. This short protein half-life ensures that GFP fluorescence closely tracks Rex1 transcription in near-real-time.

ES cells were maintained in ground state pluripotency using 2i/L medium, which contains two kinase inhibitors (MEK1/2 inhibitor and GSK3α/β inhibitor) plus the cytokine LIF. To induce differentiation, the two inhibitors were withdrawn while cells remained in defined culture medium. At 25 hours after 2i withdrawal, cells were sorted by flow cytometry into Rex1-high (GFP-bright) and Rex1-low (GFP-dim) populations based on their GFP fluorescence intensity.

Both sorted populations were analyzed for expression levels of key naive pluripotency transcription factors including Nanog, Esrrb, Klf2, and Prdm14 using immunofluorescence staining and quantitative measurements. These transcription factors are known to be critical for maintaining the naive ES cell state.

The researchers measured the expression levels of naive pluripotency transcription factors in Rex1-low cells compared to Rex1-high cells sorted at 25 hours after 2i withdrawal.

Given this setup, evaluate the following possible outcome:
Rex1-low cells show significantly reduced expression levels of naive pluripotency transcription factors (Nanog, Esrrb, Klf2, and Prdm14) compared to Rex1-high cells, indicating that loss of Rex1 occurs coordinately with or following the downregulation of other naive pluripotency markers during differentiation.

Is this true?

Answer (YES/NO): YES